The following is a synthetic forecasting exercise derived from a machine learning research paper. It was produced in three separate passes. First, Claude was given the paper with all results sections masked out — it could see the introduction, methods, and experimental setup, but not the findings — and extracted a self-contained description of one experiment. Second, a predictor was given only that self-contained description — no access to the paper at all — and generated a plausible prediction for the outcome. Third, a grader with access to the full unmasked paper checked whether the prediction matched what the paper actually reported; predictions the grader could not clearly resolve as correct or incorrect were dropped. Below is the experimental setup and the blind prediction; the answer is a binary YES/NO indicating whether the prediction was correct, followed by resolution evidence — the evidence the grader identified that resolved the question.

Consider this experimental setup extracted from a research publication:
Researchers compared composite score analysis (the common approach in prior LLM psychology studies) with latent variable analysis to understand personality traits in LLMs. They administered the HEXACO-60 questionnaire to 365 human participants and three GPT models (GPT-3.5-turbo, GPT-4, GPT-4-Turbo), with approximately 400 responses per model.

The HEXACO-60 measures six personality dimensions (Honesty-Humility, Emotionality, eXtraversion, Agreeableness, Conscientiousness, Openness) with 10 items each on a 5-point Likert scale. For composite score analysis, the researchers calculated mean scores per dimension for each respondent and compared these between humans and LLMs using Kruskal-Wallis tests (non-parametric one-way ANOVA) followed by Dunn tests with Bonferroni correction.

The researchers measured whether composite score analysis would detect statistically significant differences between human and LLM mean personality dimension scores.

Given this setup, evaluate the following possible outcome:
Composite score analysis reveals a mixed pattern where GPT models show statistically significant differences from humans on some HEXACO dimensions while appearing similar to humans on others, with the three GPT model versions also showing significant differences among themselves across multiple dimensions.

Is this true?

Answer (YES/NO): NO